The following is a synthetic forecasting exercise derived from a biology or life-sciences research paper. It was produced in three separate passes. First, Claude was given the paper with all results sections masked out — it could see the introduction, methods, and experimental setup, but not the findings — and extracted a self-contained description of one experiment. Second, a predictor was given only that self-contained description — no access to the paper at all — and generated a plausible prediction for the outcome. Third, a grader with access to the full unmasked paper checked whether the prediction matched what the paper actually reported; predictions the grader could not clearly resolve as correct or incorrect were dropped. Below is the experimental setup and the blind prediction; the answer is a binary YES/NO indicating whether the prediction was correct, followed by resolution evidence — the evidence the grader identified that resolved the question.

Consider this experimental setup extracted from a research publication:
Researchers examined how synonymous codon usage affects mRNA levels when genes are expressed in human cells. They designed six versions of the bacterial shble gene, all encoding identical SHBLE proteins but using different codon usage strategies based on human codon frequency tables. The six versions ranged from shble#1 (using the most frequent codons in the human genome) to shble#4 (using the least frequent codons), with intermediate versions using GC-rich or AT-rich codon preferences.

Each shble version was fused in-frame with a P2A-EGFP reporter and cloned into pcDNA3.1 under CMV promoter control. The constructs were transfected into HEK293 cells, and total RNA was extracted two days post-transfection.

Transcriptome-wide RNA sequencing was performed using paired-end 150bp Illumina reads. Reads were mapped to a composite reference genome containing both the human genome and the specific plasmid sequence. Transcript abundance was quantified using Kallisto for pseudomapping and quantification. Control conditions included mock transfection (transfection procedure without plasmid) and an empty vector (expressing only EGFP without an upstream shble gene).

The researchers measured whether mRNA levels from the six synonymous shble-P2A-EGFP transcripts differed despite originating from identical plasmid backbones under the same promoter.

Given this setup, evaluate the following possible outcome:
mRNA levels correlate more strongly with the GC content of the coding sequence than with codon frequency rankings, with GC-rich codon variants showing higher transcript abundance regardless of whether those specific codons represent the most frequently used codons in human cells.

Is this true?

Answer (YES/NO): NO